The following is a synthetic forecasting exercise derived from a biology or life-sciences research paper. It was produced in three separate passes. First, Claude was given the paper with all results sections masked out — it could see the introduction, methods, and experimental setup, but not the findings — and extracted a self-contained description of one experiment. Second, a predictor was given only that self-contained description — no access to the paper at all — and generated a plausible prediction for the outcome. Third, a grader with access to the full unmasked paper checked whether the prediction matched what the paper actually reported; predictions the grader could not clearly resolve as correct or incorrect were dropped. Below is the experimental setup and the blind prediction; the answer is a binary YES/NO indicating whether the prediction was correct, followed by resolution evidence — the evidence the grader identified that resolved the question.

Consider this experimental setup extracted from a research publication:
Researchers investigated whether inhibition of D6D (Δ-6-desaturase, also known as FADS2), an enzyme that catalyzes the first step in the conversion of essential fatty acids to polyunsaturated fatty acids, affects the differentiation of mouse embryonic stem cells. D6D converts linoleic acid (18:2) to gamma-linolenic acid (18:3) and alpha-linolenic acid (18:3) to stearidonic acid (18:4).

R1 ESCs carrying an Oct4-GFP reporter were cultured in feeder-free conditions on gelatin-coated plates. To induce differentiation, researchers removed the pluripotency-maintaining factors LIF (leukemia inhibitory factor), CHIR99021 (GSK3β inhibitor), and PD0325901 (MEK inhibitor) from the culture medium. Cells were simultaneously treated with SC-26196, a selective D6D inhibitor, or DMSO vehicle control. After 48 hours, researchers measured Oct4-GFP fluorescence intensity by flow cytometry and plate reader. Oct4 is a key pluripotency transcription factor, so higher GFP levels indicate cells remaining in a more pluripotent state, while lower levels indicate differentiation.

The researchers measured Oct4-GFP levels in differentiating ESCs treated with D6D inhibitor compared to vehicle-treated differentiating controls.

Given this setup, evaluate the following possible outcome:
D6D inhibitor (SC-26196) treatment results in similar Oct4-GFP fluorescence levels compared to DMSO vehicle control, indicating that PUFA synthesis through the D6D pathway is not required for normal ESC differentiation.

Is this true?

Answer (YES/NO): NO